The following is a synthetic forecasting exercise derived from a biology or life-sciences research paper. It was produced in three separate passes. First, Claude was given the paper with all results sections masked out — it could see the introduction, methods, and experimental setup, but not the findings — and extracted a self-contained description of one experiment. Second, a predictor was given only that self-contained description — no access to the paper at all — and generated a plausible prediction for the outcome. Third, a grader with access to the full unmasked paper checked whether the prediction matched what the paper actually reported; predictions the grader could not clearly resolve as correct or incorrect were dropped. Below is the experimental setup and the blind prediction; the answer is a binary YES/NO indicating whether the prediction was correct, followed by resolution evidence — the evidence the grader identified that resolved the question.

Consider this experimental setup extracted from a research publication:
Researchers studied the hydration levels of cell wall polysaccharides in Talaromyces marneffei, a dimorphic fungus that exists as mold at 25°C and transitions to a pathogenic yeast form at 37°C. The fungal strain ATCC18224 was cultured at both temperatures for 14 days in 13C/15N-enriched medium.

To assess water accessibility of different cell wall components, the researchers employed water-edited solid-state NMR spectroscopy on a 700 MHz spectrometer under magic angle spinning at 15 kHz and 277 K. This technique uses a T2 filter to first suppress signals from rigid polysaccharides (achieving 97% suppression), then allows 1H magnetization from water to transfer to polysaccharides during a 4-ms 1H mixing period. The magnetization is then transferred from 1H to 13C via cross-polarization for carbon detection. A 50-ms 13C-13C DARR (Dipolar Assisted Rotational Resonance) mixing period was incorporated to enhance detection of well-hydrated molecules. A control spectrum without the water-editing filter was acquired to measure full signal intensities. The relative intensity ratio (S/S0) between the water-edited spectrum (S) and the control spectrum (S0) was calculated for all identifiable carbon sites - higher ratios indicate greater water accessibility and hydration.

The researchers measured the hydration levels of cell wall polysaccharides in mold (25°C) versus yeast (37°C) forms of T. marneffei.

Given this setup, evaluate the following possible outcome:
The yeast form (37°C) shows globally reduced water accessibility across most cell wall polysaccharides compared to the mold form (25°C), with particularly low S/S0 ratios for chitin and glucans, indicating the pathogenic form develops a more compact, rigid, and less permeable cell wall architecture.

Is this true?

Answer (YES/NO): NO